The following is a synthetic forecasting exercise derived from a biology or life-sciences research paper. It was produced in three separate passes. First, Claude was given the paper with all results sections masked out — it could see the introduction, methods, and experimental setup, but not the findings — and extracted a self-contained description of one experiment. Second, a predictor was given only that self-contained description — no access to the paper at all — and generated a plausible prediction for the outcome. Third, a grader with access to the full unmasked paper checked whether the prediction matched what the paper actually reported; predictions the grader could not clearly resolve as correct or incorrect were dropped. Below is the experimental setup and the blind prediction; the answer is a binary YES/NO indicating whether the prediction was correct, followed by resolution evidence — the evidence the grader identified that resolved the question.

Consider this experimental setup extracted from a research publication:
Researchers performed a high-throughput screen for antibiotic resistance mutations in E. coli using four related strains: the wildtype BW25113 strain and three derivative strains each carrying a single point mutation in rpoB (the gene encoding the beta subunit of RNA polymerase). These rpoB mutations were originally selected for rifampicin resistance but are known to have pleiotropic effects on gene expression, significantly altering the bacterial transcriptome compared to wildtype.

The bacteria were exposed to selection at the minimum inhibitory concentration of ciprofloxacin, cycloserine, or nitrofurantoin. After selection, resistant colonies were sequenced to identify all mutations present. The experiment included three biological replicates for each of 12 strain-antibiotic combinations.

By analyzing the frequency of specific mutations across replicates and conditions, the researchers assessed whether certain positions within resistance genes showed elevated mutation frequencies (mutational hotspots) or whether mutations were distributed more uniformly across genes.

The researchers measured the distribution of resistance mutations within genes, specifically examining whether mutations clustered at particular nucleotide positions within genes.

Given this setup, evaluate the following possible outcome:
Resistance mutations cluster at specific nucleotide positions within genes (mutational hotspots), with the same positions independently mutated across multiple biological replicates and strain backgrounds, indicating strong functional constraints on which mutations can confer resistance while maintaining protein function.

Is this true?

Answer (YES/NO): NO